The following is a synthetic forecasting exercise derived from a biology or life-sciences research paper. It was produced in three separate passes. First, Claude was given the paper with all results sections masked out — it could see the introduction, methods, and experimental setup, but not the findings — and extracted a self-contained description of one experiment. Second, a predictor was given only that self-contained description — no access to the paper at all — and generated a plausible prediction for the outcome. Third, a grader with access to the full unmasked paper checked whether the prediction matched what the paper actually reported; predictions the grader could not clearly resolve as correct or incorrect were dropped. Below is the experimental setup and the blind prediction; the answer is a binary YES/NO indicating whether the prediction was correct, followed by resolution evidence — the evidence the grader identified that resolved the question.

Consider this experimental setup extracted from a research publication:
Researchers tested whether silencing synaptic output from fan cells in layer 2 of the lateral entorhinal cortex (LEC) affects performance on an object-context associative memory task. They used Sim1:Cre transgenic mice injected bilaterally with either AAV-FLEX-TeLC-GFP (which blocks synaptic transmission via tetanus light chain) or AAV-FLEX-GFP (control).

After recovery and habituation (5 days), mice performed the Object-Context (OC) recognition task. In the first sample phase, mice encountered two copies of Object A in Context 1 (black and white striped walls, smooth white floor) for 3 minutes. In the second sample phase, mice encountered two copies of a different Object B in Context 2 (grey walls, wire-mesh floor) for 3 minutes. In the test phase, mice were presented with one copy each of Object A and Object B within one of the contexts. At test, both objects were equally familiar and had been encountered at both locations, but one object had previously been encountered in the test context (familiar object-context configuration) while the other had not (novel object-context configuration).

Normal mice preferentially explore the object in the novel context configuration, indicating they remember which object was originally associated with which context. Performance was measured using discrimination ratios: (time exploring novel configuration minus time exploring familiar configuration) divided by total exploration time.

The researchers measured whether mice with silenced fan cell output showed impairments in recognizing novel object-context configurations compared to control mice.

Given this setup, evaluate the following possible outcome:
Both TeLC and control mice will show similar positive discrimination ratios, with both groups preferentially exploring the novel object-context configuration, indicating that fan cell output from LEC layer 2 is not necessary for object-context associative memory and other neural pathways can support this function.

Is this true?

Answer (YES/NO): YES